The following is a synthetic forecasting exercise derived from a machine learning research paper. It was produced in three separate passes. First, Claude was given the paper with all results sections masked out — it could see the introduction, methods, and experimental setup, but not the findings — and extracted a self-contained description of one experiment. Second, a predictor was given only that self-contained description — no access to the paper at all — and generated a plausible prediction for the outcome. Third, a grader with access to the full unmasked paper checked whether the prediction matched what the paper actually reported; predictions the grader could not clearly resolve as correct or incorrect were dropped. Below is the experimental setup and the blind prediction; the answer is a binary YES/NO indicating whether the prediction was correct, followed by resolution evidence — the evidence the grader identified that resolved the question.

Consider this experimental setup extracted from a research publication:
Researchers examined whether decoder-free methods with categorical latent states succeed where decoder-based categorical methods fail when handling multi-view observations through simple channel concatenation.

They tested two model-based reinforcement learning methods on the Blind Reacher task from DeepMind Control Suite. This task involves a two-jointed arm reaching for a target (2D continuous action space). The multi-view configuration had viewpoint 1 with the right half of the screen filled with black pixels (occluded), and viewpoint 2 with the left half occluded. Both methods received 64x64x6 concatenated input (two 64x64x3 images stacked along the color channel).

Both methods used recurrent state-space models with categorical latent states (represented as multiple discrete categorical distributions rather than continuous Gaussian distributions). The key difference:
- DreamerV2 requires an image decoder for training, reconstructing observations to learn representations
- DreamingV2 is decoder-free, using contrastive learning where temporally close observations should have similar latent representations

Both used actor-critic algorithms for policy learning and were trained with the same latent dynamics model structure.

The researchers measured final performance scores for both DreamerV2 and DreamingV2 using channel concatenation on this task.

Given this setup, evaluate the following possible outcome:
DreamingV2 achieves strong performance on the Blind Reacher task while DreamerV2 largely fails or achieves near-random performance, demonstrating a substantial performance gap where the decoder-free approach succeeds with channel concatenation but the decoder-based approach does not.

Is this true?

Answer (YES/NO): YES